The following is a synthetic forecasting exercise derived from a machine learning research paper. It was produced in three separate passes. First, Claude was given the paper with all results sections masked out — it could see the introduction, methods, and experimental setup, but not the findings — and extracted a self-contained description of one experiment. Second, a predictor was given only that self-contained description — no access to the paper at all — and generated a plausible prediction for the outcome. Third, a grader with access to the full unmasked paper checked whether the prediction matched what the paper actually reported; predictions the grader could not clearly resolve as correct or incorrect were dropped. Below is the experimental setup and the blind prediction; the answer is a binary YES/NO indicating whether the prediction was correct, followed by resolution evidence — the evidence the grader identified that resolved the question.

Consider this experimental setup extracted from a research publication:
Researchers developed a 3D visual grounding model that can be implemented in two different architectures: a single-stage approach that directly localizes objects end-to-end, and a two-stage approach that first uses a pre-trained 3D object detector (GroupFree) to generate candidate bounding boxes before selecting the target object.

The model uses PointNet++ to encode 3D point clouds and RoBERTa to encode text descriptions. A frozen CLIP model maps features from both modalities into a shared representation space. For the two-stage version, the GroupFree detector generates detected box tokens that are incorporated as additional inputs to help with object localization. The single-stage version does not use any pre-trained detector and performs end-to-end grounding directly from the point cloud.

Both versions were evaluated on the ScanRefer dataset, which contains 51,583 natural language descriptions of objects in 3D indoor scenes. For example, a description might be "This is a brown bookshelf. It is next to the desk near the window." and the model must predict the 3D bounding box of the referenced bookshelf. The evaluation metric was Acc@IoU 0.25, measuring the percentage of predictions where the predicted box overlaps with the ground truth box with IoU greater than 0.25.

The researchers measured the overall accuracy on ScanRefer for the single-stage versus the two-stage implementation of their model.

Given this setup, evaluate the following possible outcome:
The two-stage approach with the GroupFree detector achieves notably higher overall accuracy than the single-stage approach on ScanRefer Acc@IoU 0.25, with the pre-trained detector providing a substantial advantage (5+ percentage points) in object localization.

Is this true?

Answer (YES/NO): NO